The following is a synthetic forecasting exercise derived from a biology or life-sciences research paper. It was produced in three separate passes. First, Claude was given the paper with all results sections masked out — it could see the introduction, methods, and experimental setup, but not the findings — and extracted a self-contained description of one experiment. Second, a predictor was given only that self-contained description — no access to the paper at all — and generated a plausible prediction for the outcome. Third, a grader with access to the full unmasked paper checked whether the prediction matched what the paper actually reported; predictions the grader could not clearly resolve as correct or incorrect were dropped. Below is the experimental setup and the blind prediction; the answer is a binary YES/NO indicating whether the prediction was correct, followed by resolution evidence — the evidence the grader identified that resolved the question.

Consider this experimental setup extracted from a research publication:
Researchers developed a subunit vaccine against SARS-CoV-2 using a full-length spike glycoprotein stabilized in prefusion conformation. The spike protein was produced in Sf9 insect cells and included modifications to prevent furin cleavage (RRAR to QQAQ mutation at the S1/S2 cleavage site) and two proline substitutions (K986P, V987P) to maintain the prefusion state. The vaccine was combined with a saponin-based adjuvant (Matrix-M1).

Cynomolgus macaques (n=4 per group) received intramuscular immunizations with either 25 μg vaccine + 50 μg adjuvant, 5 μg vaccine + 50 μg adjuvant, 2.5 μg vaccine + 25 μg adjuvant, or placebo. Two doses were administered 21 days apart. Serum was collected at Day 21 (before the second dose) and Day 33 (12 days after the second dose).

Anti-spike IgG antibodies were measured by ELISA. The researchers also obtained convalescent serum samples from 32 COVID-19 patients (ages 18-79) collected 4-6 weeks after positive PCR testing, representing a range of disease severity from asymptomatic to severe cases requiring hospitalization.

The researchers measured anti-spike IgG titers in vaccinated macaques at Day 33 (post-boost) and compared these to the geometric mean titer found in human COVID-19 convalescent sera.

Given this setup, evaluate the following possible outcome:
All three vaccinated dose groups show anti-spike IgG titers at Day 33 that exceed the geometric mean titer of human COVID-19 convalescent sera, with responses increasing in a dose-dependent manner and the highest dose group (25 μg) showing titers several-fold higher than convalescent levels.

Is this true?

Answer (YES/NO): YES